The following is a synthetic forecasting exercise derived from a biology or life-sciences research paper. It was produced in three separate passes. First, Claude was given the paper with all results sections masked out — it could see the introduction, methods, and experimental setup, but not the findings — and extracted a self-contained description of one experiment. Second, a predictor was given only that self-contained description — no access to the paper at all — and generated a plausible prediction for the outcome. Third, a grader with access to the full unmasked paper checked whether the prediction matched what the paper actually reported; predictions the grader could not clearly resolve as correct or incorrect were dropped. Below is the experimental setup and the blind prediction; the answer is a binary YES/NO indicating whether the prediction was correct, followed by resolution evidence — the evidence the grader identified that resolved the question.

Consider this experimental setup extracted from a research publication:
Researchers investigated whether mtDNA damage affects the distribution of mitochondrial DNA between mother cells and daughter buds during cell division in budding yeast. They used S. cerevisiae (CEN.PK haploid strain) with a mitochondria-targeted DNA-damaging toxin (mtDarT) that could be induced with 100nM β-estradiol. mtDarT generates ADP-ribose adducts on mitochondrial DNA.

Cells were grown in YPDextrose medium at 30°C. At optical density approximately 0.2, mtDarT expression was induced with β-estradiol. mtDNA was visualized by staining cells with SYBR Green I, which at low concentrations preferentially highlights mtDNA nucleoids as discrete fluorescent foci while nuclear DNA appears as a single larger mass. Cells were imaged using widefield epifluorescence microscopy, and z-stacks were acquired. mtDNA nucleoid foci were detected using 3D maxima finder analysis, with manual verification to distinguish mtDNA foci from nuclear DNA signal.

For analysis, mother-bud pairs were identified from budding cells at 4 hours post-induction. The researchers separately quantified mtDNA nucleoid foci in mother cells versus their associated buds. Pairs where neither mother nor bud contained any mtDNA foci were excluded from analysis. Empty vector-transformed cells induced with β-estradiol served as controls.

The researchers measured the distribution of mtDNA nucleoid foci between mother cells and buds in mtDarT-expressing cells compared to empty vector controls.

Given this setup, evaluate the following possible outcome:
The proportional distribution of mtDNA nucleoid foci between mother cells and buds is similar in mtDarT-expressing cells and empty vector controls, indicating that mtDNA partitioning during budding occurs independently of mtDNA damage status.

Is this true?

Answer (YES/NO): YES